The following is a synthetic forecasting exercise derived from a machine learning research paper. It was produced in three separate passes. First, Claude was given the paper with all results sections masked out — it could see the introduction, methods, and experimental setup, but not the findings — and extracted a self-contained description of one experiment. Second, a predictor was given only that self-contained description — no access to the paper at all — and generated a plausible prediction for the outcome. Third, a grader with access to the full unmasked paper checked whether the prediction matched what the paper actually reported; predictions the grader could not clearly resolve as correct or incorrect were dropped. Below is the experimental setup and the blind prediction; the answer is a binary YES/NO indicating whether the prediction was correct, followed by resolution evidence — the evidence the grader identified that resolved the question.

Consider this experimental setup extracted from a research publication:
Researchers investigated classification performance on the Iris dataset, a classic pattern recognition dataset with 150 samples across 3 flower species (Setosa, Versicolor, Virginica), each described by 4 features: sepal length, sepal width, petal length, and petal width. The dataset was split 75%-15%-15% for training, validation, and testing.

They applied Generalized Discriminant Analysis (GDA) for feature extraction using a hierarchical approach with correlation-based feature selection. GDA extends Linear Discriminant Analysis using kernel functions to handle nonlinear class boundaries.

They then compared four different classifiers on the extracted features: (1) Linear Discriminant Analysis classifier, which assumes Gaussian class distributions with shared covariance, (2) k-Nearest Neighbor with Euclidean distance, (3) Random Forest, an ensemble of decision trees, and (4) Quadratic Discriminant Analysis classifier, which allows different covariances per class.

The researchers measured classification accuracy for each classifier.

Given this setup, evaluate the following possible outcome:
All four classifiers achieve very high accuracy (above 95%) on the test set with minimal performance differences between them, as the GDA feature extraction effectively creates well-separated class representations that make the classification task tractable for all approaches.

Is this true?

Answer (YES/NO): NO